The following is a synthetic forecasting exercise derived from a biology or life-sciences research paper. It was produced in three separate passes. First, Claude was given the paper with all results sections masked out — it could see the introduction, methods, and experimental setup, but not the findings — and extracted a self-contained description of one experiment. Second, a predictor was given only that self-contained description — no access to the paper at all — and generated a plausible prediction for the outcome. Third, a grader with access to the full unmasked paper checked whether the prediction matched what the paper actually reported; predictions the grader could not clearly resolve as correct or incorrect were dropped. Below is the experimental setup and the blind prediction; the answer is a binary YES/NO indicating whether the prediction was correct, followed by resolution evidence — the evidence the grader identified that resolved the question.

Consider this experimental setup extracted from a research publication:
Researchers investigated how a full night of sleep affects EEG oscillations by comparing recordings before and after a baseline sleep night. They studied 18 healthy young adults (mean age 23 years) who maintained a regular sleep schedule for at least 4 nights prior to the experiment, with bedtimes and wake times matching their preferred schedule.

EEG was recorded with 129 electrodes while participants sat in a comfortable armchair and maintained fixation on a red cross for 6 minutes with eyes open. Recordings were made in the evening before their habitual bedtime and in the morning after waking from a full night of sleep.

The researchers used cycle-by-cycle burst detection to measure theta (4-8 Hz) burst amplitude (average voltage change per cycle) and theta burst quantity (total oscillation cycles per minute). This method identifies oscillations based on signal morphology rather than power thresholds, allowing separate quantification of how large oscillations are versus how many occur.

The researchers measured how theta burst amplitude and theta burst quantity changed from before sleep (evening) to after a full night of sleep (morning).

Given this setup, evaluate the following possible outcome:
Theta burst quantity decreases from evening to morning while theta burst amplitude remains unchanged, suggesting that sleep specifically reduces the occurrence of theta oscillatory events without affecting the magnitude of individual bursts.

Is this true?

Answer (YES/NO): NO